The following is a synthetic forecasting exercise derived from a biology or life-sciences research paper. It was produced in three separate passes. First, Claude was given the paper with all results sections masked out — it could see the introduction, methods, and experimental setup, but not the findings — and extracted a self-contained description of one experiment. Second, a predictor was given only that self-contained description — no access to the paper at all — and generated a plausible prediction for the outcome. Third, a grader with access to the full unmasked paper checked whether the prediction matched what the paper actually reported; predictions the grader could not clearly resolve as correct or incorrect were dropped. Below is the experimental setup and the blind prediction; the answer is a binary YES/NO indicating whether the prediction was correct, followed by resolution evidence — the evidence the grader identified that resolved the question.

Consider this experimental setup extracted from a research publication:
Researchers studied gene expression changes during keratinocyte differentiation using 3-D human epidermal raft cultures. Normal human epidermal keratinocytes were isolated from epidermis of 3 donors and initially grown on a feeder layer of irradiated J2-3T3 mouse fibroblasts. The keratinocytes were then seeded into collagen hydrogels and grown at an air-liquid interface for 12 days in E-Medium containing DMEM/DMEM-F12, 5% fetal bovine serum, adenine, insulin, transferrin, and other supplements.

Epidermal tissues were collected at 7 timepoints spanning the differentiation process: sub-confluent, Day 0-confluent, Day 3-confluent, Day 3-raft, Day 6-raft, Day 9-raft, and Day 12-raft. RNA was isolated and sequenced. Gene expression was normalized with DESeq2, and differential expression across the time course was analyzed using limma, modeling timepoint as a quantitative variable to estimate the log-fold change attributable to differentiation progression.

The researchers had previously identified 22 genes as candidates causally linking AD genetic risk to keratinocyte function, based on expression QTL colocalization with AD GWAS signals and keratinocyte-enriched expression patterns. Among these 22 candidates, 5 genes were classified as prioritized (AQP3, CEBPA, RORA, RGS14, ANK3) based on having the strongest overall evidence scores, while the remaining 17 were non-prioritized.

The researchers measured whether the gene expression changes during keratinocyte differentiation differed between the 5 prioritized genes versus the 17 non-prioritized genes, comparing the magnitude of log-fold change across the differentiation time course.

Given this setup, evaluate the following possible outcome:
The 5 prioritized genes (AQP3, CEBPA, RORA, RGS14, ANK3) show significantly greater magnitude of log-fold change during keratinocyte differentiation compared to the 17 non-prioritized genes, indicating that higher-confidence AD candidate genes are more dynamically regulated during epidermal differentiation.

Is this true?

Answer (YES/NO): YES